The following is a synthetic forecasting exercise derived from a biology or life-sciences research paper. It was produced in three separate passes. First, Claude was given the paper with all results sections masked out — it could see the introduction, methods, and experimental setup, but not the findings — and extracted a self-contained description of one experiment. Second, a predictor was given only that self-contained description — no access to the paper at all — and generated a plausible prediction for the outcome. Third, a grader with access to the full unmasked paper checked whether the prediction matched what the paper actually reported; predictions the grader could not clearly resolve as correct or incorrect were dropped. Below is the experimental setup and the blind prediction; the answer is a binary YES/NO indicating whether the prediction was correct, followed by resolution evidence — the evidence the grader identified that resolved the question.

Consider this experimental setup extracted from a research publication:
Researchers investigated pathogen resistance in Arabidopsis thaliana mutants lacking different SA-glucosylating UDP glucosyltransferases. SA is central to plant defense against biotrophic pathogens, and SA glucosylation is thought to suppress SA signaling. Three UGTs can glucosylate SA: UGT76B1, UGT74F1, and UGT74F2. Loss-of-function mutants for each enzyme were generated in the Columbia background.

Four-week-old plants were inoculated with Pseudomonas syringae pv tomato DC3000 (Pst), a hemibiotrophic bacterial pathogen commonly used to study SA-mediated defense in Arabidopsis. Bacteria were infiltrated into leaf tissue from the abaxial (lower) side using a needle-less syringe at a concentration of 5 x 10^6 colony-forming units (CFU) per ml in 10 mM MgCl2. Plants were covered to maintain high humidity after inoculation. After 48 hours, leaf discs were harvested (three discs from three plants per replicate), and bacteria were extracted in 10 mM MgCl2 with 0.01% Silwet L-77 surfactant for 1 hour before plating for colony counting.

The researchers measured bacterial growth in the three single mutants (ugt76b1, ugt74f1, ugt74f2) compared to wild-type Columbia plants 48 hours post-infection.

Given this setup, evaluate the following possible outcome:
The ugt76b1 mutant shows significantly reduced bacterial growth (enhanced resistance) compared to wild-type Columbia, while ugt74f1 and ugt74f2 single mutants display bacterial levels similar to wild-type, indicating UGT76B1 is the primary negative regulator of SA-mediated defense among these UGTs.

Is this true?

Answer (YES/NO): YES